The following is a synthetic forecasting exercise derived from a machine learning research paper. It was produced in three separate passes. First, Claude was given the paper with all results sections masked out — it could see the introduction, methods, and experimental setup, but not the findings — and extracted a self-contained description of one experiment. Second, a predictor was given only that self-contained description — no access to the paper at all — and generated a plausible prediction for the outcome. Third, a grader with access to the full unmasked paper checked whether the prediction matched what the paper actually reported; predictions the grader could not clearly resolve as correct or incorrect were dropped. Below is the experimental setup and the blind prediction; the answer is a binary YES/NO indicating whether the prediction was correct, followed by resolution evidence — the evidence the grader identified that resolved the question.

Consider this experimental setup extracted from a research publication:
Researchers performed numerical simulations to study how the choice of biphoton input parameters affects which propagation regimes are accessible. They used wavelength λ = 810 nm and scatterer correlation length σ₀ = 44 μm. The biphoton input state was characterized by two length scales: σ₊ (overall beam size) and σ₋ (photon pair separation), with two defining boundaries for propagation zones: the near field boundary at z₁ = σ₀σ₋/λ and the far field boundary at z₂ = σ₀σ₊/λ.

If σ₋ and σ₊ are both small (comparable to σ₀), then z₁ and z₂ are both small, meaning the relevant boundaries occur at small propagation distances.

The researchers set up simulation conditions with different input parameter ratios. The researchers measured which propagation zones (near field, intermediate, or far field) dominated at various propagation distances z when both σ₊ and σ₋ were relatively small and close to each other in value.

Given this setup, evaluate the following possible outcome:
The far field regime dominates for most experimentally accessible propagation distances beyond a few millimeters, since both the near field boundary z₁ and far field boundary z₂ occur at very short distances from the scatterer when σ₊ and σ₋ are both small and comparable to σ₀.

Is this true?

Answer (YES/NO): NO